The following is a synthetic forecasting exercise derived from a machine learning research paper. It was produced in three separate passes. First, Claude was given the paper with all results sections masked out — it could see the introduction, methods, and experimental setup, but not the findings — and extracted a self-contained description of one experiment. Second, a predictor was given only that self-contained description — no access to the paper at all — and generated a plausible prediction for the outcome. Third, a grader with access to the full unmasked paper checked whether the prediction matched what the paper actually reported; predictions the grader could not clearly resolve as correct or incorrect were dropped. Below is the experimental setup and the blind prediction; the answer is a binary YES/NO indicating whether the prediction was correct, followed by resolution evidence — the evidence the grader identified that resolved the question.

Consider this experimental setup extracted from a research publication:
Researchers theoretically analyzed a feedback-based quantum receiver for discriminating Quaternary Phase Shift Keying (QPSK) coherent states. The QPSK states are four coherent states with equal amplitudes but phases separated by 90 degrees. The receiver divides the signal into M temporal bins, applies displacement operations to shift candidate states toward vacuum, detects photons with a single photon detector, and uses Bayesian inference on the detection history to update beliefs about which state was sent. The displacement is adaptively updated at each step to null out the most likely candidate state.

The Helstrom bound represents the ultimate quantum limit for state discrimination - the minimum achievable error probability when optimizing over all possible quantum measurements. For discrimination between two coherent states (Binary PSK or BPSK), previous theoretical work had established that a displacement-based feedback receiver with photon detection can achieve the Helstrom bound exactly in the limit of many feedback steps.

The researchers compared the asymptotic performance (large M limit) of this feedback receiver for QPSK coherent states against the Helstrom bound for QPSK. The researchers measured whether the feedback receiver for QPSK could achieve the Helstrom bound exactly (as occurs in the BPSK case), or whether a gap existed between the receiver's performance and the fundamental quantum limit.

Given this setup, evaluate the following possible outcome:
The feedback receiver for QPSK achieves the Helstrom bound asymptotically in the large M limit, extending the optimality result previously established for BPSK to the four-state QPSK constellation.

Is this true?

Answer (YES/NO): NO